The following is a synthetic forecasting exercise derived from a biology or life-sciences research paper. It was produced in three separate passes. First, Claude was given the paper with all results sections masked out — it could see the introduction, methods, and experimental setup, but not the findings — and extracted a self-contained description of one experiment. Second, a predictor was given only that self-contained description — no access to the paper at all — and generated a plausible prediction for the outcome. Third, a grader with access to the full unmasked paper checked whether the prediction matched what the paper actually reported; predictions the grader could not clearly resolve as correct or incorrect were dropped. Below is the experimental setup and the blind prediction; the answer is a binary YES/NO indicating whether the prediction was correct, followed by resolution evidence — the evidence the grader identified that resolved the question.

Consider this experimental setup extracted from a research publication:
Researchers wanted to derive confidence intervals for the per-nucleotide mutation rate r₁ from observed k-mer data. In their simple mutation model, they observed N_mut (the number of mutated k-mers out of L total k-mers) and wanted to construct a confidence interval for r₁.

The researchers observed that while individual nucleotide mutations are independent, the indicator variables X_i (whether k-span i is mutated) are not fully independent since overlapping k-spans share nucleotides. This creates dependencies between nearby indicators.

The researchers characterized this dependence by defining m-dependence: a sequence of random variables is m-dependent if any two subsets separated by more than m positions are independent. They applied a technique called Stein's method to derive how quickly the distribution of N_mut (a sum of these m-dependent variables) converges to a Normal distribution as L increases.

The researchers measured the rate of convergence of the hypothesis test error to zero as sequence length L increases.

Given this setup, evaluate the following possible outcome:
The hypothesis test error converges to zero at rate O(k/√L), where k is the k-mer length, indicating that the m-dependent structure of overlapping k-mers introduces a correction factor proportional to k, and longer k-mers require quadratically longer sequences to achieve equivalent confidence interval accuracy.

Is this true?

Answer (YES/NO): NO